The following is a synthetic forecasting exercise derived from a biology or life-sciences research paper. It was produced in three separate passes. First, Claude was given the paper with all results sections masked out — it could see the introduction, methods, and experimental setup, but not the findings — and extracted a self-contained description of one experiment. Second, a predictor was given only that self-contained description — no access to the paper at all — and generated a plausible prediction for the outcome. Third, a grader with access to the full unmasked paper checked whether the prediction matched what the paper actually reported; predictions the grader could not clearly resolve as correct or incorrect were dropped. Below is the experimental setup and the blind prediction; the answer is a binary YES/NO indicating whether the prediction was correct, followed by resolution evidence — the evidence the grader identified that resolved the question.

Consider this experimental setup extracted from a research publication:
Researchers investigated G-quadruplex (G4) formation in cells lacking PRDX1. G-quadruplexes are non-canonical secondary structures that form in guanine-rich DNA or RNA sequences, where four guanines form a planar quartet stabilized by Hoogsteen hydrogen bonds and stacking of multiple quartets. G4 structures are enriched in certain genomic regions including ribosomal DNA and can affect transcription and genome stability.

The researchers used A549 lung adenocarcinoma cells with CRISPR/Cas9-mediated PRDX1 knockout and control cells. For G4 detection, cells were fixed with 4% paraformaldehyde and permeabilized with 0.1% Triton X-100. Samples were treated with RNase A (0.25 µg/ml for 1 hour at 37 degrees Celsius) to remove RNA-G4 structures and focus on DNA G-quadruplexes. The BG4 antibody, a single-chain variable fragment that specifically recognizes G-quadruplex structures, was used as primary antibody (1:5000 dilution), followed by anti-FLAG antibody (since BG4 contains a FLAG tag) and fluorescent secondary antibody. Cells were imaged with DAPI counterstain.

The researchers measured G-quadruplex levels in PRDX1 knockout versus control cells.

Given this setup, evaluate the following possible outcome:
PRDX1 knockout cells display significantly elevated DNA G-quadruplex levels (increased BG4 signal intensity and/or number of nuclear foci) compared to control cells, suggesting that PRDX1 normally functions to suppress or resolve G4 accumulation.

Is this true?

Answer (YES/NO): YES